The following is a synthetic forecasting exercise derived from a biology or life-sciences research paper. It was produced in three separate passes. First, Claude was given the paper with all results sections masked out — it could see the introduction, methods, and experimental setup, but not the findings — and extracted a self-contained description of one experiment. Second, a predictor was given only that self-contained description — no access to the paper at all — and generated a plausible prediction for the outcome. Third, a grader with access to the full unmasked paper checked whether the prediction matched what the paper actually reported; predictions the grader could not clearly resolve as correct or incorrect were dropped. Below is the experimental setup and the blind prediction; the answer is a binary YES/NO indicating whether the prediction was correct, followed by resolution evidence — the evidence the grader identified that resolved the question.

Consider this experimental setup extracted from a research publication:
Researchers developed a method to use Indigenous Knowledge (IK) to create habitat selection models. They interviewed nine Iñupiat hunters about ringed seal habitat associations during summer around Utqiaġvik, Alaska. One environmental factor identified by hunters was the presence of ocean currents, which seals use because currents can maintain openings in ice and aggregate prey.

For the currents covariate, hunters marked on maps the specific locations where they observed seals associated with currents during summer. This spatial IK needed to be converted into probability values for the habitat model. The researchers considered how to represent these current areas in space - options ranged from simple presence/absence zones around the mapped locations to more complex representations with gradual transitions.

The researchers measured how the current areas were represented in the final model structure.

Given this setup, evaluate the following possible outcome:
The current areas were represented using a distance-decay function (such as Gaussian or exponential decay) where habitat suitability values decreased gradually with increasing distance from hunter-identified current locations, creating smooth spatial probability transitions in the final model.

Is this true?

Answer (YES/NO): NO